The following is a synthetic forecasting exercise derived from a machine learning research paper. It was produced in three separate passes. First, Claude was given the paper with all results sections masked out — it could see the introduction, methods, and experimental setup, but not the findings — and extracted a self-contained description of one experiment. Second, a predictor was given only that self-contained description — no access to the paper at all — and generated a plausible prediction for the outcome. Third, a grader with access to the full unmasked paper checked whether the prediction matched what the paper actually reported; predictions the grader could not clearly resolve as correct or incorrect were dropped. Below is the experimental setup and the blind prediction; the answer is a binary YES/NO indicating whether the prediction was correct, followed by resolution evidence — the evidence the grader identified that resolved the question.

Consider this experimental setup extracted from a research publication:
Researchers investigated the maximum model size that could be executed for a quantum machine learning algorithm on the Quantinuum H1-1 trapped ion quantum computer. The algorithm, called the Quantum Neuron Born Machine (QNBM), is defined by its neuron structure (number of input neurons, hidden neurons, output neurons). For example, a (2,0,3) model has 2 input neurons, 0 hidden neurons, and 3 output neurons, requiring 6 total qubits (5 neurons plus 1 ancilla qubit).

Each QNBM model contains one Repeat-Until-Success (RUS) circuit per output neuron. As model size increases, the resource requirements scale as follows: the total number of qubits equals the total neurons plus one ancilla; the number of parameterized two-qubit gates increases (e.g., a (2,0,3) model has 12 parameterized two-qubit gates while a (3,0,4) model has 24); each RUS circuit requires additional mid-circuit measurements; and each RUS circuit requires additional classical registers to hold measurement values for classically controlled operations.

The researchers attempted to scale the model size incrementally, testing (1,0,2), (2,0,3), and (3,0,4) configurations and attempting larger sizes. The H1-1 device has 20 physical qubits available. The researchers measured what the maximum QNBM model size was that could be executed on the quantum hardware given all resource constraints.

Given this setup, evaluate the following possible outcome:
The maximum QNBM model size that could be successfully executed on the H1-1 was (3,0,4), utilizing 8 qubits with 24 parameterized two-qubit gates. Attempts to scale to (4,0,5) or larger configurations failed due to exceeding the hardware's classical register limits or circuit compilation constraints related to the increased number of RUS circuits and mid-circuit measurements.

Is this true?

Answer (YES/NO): YES